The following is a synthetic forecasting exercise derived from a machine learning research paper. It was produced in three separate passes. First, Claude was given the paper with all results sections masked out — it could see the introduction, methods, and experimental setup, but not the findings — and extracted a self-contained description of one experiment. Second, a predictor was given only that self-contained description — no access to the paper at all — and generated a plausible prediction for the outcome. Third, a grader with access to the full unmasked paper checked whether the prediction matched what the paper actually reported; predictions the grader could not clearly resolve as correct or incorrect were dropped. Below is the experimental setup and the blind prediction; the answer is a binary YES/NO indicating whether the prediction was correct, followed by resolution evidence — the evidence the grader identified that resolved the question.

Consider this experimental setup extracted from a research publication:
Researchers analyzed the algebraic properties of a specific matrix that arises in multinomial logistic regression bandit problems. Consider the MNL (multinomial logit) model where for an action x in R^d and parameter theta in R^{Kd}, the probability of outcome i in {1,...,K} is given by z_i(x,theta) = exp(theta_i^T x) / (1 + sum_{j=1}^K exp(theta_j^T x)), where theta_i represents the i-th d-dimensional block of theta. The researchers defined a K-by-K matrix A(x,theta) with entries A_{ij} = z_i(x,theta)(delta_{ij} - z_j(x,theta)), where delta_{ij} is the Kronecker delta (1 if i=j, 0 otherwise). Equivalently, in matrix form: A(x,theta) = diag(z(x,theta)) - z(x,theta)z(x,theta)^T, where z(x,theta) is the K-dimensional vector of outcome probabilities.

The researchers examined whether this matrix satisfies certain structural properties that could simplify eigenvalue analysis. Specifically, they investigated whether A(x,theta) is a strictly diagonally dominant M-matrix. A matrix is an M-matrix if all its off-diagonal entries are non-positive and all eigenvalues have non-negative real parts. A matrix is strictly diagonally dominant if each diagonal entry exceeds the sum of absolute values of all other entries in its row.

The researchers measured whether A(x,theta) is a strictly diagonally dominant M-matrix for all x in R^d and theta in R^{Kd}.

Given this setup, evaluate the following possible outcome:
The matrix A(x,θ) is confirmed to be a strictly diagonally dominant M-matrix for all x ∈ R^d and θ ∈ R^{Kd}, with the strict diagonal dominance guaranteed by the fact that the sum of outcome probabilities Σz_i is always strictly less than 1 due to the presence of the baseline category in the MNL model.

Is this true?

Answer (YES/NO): YES